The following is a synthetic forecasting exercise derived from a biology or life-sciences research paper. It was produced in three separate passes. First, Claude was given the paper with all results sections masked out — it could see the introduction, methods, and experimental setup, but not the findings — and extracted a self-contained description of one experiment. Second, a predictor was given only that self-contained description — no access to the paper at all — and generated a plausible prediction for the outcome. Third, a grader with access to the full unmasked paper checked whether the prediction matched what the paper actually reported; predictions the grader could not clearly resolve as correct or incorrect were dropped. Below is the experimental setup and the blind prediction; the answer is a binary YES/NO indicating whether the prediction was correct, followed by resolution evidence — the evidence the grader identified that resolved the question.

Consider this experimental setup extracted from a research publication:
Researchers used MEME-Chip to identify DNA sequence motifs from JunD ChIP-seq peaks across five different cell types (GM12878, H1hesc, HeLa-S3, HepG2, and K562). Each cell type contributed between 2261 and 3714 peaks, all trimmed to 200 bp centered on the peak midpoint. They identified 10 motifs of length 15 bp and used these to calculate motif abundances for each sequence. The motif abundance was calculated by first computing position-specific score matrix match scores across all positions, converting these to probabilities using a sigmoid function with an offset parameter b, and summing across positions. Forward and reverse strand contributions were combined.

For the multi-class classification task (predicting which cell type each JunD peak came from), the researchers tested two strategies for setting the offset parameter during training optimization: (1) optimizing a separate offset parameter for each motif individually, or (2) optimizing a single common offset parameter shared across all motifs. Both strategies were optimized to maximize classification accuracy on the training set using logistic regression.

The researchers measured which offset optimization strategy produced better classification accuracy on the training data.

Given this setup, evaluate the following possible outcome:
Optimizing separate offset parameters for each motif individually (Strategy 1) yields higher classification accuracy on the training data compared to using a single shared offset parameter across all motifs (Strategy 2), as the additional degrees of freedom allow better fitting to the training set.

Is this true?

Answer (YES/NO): NO